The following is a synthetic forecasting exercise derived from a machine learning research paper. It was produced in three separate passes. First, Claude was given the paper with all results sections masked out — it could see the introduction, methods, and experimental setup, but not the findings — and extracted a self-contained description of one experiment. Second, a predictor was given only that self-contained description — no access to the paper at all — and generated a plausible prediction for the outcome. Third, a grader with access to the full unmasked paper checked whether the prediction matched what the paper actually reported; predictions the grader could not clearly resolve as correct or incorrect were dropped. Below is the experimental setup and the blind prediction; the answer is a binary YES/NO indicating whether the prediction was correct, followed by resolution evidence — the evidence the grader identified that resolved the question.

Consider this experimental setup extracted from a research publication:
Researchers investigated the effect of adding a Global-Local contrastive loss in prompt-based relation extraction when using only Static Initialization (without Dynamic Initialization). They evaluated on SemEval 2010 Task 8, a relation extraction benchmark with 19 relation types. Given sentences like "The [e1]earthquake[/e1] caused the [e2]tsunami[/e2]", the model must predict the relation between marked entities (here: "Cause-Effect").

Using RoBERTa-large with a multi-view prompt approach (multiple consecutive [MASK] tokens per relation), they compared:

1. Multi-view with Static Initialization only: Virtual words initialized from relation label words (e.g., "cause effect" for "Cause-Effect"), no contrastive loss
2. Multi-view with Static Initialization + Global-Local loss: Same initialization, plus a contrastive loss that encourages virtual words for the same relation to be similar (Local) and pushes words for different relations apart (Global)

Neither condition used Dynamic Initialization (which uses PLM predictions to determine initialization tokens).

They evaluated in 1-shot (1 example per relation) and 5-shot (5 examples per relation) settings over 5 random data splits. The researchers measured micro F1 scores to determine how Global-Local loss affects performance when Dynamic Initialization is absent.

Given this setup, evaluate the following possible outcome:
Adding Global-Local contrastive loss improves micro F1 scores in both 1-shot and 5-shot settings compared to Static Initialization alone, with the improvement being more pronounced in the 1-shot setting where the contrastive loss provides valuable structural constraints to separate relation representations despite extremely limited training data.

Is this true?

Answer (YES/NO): NO